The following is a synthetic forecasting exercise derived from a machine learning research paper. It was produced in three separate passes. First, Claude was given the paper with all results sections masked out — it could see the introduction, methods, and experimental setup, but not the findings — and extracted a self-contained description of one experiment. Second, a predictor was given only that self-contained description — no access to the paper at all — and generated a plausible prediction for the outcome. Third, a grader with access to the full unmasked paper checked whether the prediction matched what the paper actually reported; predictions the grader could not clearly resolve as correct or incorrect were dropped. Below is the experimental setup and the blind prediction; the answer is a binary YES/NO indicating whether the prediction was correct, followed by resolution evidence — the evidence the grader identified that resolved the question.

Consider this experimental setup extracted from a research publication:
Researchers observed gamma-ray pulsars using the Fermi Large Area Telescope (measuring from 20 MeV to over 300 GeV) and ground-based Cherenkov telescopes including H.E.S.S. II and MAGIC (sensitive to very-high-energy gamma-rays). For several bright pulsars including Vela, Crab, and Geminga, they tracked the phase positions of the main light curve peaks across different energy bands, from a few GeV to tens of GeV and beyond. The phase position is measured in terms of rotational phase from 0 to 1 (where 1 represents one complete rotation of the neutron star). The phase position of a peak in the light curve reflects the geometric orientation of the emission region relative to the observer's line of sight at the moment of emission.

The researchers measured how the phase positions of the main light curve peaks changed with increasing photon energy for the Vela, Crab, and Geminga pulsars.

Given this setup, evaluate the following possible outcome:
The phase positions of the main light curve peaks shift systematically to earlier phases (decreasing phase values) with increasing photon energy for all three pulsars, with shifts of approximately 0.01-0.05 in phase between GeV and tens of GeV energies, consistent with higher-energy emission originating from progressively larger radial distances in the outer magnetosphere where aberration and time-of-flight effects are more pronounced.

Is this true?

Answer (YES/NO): NO